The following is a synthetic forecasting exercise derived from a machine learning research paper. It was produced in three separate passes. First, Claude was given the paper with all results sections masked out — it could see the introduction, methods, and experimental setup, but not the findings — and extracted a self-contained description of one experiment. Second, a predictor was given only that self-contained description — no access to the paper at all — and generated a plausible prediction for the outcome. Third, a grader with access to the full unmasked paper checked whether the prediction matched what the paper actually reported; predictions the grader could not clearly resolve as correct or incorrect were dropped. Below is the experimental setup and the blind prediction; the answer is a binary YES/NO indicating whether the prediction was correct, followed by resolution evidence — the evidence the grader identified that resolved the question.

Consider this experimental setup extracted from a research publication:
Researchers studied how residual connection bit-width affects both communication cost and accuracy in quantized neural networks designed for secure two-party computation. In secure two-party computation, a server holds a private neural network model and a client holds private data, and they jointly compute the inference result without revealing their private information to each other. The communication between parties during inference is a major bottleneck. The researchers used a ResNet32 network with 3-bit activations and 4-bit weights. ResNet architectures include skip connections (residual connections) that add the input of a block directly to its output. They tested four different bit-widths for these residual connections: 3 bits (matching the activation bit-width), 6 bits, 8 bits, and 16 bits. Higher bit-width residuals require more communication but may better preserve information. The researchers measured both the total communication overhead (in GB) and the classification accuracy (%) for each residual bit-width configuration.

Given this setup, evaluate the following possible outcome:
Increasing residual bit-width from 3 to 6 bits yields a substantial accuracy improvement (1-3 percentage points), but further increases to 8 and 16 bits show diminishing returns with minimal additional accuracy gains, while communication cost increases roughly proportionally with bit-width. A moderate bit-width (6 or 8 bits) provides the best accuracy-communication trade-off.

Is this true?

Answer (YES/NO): NO